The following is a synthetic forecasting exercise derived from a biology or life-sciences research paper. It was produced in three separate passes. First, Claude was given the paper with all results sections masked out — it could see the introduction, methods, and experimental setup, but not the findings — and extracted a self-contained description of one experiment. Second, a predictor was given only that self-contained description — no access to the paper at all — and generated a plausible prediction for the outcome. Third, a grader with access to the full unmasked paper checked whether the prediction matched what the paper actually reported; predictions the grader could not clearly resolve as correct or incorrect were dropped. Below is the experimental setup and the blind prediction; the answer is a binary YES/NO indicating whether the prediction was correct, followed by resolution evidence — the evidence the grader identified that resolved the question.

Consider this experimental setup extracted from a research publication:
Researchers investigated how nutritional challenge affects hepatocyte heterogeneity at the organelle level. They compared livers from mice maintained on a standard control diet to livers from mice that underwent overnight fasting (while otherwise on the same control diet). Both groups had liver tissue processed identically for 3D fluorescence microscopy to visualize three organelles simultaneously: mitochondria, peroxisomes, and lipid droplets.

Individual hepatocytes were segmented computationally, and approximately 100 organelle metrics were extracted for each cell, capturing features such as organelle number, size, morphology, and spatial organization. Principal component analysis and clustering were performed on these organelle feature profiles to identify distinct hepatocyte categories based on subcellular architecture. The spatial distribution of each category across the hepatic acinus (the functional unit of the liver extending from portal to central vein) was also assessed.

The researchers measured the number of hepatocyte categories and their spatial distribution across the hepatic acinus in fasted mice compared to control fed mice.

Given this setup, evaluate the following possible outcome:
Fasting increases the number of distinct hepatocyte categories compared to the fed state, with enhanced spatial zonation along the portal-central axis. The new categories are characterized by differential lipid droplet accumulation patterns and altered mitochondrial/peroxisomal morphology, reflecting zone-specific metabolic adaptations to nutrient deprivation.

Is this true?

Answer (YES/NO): NO